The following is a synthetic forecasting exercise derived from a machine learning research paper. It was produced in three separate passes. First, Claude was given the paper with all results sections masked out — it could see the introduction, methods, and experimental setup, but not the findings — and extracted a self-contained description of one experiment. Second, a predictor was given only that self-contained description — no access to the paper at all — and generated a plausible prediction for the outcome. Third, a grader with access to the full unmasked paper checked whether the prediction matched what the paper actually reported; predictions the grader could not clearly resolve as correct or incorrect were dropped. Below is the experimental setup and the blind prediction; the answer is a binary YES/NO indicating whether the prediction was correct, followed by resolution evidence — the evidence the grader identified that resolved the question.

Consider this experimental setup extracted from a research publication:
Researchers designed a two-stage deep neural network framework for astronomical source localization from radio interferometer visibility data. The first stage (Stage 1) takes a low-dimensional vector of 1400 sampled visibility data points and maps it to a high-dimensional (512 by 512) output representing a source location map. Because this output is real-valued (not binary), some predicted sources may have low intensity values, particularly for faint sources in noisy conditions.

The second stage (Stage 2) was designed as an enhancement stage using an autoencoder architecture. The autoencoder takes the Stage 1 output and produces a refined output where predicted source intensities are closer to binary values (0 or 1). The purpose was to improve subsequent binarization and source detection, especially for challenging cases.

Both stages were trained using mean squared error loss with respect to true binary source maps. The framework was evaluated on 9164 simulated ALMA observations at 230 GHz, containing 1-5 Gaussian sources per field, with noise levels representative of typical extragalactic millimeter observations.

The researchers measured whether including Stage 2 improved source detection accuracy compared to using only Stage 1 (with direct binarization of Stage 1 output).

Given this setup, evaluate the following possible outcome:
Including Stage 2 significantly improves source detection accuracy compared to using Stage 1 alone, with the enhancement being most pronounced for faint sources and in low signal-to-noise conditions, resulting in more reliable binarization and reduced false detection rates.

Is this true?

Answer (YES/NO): NO